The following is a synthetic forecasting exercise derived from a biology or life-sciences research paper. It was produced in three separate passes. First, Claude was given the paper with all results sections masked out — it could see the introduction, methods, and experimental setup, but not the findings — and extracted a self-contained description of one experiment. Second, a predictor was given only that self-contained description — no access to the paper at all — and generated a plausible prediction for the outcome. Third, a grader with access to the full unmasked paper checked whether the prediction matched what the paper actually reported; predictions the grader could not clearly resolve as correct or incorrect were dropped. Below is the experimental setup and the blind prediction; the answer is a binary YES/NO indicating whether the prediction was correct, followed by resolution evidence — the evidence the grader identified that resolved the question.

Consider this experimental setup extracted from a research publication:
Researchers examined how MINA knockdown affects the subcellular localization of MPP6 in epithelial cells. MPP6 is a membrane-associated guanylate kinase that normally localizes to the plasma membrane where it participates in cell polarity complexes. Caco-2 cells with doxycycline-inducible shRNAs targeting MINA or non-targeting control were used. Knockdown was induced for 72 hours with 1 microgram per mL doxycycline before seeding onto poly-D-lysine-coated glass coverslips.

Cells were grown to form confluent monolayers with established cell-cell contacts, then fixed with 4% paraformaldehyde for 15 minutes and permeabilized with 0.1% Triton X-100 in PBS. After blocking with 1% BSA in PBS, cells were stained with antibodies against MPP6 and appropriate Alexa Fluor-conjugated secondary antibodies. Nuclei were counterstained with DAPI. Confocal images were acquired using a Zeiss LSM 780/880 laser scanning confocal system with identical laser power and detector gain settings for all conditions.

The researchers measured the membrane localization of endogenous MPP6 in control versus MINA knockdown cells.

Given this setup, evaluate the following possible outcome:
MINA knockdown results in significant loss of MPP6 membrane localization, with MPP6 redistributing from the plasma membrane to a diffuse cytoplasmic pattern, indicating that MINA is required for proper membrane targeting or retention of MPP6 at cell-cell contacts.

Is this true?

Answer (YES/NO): NO